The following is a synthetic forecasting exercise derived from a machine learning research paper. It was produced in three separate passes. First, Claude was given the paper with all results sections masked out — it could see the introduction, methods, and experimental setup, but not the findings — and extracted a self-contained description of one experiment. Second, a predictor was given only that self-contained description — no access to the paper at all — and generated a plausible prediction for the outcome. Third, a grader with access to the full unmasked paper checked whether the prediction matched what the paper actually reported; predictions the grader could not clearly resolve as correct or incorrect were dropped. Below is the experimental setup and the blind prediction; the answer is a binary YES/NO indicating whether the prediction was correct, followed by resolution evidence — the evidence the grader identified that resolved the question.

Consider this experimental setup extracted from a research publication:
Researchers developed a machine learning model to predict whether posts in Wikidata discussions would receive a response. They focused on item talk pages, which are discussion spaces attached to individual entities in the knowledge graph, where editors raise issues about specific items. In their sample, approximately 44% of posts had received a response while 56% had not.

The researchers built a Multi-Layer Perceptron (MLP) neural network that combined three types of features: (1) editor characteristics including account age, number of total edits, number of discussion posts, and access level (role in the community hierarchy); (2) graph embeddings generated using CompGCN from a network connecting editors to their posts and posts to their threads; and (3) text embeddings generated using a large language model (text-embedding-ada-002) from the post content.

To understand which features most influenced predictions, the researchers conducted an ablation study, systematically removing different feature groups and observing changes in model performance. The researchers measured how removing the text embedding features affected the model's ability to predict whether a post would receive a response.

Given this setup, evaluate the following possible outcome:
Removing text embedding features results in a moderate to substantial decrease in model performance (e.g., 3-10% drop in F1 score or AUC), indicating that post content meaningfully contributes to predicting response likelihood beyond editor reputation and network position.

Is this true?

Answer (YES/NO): YES